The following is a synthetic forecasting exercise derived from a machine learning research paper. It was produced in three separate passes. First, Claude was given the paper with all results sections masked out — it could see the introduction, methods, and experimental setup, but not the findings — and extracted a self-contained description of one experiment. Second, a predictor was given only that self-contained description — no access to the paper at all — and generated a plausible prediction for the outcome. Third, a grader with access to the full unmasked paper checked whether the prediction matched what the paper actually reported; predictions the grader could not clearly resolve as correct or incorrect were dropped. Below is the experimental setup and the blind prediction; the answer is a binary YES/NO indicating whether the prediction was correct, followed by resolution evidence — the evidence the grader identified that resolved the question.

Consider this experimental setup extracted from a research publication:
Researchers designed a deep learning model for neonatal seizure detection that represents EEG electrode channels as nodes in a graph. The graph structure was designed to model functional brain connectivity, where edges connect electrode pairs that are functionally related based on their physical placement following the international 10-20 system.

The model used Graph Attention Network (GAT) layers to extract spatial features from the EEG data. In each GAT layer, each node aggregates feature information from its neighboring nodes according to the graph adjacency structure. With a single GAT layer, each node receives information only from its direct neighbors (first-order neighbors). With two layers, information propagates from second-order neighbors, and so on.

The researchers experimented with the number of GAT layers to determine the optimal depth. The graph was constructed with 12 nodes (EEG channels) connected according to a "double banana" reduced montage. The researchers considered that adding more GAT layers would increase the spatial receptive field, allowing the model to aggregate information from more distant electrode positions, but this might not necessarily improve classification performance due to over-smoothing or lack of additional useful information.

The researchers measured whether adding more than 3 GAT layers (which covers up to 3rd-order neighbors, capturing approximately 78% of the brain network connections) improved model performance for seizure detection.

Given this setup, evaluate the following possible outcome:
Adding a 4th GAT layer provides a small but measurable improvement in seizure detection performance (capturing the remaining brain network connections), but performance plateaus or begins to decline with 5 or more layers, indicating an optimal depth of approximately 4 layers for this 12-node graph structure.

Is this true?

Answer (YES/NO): NO